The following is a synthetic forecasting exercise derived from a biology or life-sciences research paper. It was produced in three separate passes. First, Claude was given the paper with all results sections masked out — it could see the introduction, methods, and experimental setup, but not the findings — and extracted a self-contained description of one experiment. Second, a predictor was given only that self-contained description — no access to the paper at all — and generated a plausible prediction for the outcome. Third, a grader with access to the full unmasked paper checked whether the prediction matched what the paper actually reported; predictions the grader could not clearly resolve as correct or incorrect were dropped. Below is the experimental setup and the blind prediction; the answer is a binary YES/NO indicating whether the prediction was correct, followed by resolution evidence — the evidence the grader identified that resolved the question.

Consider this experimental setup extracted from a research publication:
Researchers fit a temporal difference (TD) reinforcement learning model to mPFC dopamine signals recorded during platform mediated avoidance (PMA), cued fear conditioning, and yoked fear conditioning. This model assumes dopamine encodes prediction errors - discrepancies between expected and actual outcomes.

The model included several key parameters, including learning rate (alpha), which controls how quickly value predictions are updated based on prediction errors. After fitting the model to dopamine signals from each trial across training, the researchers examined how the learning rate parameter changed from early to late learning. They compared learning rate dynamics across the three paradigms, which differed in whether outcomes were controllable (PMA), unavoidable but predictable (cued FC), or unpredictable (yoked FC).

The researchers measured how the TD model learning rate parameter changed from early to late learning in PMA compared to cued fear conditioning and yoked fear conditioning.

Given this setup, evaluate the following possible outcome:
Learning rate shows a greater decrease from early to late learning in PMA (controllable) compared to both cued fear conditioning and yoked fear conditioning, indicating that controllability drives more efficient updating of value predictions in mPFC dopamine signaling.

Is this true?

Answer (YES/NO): NO